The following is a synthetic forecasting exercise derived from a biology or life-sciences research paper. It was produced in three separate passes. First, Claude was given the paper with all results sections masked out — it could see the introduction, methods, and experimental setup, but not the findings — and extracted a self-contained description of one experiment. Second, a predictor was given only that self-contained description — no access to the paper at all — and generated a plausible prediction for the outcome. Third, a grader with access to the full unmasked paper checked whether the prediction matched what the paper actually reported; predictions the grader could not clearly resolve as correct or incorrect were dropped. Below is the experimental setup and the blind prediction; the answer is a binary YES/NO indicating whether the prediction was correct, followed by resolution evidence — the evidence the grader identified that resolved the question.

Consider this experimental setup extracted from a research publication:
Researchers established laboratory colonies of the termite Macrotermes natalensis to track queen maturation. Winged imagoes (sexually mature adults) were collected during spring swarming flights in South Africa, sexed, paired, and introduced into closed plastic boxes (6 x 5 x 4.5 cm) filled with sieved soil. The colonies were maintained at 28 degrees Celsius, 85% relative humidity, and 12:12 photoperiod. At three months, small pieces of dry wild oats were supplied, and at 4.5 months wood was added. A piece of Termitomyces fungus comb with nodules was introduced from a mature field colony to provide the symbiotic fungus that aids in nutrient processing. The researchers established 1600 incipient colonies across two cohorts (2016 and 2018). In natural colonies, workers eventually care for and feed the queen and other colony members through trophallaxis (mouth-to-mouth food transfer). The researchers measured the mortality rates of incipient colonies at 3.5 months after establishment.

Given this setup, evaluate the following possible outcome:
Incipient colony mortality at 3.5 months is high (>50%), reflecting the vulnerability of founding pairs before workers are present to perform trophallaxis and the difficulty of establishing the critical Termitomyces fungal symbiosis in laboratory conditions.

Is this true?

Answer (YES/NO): NO